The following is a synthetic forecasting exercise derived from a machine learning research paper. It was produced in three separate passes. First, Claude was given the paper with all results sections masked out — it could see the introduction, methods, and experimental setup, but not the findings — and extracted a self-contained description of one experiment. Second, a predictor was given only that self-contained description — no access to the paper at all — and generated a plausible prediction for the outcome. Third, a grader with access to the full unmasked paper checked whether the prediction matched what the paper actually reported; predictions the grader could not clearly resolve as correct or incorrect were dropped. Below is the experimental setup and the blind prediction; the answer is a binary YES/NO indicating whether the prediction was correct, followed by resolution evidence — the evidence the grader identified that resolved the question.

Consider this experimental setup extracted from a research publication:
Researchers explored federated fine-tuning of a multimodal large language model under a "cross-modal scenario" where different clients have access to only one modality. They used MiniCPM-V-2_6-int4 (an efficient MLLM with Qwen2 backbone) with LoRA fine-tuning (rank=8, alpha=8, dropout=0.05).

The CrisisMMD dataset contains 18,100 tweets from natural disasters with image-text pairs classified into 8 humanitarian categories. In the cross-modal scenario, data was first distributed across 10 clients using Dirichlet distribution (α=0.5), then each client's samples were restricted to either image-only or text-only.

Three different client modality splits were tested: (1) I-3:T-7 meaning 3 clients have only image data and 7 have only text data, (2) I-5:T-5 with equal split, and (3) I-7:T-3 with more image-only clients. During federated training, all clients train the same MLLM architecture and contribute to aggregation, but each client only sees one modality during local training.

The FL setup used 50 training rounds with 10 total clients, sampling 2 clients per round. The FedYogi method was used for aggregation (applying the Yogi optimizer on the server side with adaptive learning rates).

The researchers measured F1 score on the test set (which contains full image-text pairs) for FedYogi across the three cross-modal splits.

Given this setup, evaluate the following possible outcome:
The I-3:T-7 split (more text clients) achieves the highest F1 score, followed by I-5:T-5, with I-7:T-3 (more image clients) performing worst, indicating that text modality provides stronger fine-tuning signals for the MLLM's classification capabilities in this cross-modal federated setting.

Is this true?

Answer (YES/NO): NO